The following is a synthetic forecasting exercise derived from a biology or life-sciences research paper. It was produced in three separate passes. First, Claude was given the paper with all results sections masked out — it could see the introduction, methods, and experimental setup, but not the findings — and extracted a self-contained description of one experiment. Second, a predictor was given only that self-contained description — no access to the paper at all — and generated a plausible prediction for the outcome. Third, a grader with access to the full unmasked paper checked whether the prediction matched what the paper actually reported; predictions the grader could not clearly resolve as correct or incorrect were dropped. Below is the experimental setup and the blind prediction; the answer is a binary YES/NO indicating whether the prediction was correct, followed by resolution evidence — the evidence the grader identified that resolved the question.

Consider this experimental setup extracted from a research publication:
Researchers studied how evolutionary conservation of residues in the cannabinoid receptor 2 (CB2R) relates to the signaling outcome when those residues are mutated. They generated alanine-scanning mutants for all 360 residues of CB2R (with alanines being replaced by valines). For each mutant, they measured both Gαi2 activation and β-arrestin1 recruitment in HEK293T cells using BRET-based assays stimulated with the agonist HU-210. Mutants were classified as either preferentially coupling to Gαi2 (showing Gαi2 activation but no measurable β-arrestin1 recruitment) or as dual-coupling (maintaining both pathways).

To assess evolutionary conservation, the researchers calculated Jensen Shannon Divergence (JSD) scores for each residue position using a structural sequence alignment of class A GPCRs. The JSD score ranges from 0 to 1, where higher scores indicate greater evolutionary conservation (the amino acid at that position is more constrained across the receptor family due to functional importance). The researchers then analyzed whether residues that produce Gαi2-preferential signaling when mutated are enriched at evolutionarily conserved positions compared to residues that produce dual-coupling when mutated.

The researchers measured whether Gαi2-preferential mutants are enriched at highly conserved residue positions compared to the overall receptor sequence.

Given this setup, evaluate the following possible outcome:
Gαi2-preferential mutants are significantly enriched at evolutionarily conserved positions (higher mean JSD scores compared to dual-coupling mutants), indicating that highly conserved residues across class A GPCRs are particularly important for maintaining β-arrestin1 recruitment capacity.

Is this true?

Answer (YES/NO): YES